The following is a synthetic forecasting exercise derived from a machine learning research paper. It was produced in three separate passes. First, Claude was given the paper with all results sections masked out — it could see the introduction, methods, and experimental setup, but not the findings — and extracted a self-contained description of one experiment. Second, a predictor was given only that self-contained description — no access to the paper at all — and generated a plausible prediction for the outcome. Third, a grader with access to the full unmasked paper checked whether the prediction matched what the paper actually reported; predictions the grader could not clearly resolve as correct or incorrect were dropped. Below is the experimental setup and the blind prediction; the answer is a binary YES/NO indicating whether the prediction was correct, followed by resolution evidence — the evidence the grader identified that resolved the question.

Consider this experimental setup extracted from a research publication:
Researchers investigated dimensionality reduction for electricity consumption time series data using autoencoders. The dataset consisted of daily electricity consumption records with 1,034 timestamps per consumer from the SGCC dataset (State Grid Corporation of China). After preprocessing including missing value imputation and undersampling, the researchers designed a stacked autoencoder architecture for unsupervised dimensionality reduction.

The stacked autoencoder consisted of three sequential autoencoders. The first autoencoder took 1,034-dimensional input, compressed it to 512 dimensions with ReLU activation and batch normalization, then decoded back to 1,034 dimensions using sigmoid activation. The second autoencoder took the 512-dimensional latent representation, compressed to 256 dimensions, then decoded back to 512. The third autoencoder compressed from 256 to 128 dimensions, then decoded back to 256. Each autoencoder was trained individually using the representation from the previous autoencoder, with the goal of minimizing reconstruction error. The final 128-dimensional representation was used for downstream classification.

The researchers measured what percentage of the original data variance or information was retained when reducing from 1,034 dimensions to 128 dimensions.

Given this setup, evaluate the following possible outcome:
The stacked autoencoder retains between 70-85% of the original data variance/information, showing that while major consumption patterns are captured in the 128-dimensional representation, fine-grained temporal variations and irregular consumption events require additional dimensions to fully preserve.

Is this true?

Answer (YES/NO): NO